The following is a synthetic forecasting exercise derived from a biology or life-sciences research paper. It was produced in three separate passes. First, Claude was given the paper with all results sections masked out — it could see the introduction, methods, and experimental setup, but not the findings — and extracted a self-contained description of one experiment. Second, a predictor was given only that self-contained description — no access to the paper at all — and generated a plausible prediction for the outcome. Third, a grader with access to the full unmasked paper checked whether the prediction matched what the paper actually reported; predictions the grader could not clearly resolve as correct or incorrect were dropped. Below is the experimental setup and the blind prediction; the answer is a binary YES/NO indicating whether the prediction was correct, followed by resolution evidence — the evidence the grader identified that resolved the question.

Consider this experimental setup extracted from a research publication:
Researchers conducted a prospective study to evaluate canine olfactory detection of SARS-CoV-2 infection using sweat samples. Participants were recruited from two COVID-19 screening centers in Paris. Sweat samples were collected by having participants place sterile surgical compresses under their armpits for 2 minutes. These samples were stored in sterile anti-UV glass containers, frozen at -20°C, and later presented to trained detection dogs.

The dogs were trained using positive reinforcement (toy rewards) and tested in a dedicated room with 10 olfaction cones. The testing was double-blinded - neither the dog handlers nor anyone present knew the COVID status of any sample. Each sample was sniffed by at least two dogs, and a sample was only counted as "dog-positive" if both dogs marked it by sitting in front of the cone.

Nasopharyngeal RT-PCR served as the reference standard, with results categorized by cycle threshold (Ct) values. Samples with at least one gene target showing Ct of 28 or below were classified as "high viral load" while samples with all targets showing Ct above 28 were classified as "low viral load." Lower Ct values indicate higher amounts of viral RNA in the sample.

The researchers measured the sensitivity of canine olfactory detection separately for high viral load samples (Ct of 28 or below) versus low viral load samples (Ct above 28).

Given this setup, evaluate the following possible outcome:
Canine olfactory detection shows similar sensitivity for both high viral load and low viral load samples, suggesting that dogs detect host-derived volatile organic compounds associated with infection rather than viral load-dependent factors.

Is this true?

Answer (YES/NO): YES